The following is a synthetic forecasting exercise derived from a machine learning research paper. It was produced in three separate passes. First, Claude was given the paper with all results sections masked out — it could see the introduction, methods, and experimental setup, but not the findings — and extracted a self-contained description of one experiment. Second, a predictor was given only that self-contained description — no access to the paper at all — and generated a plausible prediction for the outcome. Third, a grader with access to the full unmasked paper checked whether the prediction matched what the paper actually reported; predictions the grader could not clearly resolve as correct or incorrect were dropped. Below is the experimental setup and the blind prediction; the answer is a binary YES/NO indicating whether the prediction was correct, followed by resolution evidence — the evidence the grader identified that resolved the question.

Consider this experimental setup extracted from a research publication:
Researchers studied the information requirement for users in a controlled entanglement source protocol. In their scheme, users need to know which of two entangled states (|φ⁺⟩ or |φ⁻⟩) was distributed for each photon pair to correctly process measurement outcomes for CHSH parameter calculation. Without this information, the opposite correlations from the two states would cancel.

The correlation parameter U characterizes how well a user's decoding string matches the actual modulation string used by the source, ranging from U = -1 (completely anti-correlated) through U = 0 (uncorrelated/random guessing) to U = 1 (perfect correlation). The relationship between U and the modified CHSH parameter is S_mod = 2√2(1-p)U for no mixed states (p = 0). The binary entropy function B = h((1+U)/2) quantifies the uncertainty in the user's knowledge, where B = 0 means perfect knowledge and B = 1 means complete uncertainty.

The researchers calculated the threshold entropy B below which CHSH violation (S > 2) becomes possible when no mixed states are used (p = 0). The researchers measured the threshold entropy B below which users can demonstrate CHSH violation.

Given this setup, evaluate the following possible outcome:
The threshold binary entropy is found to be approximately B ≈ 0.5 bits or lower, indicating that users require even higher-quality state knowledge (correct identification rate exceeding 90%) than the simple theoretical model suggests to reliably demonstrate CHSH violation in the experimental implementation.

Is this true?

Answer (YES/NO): NO